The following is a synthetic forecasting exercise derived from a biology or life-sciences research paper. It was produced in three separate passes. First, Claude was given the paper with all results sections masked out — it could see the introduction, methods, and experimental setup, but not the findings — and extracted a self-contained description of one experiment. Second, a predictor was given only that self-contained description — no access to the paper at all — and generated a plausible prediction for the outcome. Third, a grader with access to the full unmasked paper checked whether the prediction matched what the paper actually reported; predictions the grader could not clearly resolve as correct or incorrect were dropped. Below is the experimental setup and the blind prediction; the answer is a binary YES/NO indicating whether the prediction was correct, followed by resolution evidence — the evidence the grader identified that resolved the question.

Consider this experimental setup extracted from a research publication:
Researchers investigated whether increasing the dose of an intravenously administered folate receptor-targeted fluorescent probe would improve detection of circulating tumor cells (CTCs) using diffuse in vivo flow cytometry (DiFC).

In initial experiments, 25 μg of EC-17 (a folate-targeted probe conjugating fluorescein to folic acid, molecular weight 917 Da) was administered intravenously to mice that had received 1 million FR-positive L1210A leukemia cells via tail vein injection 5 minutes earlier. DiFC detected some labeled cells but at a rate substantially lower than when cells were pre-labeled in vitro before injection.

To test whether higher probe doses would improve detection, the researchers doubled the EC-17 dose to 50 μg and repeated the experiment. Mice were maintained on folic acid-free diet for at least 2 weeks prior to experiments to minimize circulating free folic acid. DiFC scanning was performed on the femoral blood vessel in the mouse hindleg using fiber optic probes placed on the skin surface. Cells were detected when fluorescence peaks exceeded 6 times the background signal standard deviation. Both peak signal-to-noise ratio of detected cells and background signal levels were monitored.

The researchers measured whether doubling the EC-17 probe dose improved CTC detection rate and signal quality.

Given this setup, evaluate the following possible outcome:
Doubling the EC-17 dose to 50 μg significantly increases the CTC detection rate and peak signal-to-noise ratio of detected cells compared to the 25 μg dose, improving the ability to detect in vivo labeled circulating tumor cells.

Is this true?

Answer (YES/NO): NO